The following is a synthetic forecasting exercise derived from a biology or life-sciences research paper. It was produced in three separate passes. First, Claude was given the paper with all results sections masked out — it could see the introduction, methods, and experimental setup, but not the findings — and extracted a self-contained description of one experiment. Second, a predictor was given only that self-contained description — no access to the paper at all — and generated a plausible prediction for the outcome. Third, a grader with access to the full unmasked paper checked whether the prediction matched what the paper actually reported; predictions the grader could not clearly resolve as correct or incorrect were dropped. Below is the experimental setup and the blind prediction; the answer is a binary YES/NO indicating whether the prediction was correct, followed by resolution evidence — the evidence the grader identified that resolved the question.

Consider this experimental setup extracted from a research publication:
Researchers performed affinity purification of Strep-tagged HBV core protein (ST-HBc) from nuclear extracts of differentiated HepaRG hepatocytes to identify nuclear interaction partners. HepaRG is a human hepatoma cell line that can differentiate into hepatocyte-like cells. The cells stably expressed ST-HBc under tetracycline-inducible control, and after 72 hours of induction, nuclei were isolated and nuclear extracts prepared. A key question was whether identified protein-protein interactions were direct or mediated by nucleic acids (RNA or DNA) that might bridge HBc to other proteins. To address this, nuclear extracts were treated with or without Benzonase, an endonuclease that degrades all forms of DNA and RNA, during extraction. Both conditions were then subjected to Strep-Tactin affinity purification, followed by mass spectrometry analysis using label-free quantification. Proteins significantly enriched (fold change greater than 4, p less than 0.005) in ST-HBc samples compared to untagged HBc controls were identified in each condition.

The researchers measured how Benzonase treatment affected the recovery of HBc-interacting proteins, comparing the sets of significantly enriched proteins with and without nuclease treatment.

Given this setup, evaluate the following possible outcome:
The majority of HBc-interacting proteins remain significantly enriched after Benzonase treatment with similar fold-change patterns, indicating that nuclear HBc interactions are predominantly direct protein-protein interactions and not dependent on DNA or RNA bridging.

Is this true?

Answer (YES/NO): YES